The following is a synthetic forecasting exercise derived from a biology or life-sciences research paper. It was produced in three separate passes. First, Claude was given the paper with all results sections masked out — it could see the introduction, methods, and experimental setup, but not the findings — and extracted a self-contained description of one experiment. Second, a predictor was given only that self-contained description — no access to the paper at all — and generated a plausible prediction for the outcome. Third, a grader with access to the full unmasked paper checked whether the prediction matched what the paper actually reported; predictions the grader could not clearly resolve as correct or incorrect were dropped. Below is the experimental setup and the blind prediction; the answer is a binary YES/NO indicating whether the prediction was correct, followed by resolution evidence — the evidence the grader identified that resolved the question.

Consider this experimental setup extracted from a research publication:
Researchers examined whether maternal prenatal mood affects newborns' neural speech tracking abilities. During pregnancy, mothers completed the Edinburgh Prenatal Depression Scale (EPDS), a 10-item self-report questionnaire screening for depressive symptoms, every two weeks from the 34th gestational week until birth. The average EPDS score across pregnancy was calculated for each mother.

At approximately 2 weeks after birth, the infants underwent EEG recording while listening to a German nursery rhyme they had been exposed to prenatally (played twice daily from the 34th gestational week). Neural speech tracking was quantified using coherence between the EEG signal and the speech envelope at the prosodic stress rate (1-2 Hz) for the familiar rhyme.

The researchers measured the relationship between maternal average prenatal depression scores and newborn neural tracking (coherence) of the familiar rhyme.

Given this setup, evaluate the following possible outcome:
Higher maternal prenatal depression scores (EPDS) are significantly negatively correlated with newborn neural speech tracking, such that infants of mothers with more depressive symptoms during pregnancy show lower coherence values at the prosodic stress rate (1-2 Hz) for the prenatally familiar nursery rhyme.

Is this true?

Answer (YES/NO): NO